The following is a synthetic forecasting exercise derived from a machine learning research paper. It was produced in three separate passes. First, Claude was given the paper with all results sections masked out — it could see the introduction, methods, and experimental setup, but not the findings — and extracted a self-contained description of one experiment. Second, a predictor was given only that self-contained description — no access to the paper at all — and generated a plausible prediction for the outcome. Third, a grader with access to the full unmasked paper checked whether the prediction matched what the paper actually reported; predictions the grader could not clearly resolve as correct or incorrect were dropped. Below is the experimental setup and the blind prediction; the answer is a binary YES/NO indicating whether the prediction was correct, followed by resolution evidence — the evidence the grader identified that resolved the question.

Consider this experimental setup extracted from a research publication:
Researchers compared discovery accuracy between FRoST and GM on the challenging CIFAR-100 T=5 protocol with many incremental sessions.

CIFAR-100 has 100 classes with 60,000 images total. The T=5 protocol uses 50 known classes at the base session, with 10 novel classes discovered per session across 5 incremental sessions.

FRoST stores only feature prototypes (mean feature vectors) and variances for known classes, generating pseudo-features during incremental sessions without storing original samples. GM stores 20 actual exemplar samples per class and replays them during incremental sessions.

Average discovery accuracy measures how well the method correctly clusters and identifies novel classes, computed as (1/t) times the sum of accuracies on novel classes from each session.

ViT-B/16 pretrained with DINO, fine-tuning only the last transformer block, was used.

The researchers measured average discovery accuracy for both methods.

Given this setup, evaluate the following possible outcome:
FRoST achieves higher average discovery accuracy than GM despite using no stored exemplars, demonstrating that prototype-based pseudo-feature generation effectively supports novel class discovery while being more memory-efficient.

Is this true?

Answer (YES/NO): YES